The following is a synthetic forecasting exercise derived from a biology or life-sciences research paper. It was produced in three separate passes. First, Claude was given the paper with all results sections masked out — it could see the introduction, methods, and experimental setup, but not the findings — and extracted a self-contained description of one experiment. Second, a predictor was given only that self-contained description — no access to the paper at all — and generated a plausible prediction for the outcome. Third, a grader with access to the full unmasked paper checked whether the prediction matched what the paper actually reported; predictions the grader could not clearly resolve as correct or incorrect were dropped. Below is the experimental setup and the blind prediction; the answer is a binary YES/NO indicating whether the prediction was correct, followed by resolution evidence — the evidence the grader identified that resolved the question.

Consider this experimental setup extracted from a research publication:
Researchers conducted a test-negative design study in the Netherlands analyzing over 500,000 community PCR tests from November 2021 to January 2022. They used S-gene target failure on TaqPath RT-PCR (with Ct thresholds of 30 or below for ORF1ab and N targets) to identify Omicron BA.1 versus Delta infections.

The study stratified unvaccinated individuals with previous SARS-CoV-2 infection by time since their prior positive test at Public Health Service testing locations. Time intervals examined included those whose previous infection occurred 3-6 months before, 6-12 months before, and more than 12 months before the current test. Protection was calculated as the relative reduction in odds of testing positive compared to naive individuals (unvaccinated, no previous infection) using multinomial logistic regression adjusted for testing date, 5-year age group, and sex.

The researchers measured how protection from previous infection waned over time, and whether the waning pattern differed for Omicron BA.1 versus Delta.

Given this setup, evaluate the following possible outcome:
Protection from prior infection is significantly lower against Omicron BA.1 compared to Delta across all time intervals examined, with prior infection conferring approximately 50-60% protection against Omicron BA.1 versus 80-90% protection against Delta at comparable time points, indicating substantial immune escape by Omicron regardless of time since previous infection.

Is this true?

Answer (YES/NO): NO